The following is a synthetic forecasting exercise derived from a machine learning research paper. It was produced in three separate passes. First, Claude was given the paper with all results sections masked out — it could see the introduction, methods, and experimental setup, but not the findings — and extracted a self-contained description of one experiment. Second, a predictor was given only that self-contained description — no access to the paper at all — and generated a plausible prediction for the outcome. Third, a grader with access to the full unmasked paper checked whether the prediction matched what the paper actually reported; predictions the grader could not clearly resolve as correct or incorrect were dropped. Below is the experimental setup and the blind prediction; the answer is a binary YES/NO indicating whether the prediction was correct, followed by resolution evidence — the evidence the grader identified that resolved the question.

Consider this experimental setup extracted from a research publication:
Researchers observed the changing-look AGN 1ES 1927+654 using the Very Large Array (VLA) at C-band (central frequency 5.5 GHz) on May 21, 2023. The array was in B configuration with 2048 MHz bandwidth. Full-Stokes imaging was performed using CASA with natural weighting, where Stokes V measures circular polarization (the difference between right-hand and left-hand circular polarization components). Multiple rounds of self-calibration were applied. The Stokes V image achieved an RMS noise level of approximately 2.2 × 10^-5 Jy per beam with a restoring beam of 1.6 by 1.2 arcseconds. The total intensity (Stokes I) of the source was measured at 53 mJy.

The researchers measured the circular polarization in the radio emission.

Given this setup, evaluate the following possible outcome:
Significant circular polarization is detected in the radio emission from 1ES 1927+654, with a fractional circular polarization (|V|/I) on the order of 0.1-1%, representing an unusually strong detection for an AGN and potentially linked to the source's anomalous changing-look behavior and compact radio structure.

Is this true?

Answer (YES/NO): NO